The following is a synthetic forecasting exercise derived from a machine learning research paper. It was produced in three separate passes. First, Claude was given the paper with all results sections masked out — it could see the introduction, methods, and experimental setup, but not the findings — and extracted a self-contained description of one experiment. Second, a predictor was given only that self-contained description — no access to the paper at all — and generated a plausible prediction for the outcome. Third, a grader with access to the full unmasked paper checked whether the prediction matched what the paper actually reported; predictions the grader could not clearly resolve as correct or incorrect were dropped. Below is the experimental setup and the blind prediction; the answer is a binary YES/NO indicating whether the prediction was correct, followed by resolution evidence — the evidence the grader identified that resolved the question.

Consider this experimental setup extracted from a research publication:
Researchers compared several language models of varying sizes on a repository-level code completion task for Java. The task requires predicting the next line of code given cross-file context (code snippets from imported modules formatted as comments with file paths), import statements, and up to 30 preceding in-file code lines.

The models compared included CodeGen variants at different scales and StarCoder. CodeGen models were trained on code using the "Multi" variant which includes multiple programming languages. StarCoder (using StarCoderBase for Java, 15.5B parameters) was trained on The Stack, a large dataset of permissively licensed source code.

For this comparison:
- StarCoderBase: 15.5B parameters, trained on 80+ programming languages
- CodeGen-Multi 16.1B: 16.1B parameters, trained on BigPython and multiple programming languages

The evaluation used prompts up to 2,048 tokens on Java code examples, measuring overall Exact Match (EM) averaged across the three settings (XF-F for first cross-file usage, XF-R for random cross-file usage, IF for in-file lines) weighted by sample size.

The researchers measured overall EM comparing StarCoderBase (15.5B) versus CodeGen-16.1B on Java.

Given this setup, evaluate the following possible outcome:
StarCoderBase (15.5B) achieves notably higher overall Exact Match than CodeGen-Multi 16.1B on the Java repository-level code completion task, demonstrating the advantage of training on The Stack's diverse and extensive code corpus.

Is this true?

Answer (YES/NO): YES